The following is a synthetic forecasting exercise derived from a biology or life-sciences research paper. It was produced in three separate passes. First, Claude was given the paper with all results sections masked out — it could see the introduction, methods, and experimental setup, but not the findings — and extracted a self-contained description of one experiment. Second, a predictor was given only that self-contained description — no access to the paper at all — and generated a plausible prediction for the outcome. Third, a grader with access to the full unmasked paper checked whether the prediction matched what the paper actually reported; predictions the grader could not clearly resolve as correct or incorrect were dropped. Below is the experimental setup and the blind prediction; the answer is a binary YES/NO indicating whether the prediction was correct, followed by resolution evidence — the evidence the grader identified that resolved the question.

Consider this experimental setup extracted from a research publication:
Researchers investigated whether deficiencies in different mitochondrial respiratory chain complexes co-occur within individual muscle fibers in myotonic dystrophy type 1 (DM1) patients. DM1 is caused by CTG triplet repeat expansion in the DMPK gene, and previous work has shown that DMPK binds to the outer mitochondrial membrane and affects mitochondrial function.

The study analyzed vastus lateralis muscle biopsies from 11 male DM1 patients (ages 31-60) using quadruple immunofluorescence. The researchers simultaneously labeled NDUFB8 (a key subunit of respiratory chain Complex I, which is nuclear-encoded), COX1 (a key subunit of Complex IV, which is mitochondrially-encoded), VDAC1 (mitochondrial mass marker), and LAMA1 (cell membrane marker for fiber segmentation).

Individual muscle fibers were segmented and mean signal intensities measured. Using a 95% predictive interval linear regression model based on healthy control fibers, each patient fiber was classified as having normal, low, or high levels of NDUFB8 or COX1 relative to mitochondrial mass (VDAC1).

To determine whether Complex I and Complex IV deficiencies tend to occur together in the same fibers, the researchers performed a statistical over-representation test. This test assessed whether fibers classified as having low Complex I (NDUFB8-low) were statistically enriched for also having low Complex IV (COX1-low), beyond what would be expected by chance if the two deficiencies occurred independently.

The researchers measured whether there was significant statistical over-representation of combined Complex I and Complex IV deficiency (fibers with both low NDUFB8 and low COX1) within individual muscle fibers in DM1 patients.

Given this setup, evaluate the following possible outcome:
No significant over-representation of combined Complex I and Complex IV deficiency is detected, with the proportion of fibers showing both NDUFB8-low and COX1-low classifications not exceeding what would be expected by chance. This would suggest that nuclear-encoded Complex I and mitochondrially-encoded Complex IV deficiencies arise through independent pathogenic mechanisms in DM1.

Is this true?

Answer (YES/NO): NO